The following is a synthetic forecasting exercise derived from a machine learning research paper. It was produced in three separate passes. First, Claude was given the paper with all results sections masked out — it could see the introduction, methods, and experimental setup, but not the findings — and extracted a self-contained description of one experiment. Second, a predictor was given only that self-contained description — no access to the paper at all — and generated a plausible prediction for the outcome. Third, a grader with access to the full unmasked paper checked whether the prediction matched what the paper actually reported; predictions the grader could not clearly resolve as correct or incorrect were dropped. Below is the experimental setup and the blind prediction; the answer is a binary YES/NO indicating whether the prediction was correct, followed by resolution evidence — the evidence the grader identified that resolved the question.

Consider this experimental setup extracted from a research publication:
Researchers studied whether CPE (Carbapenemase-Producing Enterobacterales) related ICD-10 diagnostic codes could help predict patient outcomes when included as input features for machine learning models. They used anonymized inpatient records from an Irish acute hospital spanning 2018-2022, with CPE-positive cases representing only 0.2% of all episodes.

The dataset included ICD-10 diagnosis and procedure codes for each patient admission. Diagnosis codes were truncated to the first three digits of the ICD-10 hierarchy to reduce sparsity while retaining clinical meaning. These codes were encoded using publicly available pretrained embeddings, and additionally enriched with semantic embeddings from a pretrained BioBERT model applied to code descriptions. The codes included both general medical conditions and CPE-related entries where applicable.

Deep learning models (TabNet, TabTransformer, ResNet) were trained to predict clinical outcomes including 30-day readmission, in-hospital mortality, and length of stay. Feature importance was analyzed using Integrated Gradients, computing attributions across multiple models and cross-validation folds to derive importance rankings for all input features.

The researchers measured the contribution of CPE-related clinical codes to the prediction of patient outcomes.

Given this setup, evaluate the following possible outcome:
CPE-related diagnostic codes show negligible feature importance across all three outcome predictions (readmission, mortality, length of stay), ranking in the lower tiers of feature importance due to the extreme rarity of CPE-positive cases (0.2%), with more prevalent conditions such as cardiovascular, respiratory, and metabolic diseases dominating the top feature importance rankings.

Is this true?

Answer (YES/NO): NO